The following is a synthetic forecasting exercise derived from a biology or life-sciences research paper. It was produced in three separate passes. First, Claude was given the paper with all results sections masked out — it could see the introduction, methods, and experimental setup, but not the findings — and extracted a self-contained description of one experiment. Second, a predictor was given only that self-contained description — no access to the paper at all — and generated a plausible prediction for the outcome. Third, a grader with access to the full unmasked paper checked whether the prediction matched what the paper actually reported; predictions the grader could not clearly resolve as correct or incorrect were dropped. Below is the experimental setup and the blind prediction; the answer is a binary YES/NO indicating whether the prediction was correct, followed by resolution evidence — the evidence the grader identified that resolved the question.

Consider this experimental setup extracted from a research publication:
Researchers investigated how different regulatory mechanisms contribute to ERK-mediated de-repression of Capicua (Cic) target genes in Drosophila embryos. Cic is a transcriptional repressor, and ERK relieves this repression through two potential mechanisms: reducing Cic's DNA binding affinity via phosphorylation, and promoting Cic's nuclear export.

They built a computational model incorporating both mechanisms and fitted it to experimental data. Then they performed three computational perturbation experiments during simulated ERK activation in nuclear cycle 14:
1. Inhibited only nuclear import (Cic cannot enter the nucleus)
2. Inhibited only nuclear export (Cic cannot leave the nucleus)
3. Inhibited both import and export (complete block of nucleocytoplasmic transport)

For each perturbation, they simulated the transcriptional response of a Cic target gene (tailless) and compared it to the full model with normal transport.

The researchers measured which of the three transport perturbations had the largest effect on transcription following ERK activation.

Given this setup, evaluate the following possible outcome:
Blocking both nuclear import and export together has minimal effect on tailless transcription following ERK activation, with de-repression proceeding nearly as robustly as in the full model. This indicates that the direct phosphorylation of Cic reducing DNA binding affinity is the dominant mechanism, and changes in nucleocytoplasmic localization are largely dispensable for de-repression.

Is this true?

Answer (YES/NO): YES